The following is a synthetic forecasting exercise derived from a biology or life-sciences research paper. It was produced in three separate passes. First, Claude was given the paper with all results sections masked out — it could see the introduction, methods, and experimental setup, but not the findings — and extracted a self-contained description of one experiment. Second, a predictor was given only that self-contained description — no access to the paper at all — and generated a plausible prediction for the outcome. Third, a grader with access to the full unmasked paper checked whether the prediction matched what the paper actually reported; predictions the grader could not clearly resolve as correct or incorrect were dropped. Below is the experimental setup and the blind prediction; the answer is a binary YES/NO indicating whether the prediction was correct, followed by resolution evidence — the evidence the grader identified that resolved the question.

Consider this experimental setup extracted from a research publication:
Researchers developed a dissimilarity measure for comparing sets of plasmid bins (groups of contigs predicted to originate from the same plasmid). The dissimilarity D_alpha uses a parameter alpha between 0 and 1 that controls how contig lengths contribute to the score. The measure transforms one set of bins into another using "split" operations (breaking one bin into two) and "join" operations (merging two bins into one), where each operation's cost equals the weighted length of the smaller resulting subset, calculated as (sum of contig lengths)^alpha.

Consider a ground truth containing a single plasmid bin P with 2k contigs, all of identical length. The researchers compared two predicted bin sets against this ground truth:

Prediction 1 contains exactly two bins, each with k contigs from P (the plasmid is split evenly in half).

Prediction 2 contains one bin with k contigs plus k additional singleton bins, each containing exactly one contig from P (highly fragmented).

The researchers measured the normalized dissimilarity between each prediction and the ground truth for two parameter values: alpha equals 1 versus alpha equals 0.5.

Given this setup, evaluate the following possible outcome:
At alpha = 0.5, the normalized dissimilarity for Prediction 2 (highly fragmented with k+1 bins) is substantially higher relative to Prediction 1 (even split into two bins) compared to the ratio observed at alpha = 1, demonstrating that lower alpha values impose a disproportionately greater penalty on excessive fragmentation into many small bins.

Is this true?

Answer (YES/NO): YES